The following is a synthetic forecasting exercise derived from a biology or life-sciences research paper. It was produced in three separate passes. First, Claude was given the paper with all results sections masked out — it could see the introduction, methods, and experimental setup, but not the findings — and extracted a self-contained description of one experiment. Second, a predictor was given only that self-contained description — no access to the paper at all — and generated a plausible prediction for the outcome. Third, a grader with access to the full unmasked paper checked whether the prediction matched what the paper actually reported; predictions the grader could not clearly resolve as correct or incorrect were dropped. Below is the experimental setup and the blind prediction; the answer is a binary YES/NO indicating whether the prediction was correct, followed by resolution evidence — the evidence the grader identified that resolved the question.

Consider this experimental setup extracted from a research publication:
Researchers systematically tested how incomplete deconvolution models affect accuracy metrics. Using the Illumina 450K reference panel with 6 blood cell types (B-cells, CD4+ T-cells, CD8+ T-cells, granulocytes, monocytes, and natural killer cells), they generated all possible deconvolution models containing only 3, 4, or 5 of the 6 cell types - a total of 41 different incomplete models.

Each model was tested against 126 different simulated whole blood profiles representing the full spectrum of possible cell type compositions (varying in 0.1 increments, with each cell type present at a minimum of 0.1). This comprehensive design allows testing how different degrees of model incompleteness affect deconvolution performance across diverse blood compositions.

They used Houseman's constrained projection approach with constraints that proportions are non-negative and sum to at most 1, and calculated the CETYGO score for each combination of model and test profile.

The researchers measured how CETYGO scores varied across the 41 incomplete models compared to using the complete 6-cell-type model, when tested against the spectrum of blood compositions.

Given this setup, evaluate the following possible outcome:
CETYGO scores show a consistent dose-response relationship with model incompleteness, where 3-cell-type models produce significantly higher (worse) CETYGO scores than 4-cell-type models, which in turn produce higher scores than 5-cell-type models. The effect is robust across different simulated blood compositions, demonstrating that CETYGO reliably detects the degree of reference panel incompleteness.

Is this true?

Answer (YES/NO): NO